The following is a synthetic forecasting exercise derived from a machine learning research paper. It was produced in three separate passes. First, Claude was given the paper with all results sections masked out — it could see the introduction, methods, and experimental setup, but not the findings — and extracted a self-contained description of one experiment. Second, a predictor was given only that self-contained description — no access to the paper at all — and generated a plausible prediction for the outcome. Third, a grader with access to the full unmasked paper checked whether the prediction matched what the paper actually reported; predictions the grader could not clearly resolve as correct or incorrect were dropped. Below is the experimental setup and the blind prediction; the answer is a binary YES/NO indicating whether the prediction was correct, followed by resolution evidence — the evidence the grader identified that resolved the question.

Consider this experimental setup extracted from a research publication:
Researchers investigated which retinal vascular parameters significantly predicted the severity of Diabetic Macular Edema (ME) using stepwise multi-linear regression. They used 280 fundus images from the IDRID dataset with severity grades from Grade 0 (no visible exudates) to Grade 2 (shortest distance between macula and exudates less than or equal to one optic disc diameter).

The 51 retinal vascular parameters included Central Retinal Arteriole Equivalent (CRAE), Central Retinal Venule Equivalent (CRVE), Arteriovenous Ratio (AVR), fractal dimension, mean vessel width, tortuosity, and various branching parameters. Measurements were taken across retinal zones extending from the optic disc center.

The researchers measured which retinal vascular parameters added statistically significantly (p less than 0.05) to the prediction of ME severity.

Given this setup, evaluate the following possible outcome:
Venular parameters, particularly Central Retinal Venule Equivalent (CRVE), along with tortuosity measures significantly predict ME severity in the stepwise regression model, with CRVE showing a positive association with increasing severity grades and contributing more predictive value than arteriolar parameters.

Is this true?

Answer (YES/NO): NO